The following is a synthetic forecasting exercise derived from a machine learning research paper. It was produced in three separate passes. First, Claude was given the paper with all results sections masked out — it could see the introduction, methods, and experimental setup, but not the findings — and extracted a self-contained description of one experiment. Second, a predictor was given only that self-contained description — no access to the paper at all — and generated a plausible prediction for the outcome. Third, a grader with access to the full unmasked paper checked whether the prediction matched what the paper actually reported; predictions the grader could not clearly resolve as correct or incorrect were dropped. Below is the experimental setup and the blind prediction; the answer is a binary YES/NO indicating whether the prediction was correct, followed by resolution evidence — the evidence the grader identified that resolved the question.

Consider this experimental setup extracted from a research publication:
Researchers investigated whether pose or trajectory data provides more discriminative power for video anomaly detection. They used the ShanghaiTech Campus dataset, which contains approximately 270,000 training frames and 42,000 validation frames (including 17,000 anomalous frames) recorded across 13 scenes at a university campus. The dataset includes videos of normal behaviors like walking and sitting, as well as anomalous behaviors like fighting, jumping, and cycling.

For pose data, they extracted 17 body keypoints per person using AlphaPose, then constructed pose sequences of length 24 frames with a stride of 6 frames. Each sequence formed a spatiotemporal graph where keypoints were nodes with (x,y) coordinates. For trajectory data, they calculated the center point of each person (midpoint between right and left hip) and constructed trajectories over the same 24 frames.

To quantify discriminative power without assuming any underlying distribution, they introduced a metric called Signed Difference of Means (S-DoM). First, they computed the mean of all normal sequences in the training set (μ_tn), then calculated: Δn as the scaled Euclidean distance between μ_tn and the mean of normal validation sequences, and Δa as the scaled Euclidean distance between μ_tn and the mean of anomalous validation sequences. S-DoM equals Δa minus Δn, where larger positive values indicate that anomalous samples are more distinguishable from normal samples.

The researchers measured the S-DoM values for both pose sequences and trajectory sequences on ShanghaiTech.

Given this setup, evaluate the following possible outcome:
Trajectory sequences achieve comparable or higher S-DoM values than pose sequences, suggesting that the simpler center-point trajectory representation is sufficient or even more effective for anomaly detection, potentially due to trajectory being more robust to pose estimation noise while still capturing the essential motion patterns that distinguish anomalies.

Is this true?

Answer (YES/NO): NO